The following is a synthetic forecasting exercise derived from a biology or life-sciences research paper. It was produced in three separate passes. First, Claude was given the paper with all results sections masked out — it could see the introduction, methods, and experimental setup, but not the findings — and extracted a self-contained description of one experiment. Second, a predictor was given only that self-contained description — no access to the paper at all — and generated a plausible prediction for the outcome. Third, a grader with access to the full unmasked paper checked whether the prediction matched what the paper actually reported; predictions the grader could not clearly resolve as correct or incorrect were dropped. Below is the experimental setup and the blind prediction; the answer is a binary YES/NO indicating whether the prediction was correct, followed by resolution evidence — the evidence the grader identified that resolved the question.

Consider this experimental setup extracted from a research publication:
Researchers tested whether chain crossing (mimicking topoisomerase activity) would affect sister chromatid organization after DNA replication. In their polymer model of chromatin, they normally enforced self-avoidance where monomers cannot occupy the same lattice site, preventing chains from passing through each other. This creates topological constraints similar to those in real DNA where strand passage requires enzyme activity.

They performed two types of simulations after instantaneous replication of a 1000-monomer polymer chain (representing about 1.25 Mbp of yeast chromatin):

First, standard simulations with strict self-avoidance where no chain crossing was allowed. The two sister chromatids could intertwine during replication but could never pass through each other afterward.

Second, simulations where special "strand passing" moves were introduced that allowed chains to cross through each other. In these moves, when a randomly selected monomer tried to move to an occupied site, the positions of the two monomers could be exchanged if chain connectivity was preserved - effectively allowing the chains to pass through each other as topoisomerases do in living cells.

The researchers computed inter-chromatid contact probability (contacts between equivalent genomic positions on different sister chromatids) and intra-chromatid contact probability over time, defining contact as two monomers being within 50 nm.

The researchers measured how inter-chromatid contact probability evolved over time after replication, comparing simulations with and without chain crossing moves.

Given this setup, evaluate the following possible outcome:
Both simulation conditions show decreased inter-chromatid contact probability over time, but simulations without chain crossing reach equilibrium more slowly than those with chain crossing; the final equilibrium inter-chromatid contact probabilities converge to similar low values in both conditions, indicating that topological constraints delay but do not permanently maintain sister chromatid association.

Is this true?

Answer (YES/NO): NO